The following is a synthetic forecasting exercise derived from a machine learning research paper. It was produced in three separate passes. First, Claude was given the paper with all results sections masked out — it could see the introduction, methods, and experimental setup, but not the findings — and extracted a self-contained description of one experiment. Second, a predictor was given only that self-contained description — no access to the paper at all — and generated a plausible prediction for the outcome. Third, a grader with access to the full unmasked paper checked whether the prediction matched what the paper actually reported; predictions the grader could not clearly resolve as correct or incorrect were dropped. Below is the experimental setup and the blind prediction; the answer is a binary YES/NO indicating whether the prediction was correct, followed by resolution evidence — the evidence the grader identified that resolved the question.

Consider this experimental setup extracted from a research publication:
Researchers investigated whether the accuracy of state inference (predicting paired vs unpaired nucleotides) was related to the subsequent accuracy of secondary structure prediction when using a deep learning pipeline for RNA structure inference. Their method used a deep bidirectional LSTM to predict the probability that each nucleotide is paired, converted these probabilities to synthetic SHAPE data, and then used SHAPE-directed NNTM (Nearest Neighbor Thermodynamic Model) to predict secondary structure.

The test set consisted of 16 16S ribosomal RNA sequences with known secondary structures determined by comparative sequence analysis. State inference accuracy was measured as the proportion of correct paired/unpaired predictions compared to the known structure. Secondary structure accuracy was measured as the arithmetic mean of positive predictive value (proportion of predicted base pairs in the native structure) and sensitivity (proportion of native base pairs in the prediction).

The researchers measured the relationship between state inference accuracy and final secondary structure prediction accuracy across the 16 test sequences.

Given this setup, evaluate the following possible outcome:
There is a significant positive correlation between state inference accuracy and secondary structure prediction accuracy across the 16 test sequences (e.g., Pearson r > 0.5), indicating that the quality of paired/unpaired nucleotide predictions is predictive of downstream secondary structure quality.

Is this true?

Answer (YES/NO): YES